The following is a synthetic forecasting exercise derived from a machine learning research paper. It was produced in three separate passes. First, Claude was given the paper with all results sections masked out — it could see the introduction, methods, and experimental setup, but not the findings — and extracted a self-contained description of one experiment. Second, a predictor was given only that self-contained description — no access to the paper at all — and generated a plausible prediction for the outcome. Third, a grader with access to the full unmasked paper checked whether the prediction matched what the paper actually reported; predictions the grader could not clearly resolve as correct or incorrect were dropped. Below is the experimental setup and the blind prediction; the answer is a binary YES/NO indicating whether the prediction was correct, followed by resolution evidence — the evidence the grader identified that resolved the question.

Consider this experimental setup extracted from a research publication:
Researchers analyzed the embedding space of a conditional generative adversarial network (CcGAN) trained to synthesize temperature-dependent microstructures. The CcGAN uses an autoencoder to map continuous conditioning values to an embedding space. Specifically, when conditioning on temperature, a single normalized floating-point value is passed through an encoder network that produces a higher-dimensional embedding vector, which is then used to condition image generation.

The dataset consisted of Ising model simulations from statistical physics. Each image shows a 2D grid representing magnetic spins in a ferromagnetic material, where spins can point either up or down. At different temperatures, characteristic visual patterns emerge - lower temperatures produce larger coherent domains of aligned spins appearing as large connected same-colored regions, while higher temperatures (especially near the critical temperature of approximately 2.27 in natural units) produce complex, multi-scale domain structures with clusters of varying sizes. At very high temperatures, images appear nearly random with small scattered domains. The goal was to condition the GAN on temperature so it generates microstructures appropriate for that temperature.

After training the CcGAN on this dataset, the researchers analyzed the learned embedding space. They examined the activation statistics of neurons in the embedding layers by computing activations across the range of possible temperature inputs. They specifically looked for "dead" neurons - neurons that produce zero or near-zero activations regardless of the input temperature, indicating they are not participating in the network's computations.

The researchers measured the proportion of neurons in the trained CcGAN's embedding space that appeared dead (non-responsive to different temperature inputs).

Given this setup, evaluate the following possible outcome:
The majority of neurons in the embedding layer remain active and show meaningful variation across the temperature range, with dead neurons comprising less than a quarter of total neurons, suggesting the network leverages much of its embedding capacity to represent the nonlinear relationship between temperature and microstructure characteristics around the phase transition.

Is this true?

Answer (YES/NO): NO